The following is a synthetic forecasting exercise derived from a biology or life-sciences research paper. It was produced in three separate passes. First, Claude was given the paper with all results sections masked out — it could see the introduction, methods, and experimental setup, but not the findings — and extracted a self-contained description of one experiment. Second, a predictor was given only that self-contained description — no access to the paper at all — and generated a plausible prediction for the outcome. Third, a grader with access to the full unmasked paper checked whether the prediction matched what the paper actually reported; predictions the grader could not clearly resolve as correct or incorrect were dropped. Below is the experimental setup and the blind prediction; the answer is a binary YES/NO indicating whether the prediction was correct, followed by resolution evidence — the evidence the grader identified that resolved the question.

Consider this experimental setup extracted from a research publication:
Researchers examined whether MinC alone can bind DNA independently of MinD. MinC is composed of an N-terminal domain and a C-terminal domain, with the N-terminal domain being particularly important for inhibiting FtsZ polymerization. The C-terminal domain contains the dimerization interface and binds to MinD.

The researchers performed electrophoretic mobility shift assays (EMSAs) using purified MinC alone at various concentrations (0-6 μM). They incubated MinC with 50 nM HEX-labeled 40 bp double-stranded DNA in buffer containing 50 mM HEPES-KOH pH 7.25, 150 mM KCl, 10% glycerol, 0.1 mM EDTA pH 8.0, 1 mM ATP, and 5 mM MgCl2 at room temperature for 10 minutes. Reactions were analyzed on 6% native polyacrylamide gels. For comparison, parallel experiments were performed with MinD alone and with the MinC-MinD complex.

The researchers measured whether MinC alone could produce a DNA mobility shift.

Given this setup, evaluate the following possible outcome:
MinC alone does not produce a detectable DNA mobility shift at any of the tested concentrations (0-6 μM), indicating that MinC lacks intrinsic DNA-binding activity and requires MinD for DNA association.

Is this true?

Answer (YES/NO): NO